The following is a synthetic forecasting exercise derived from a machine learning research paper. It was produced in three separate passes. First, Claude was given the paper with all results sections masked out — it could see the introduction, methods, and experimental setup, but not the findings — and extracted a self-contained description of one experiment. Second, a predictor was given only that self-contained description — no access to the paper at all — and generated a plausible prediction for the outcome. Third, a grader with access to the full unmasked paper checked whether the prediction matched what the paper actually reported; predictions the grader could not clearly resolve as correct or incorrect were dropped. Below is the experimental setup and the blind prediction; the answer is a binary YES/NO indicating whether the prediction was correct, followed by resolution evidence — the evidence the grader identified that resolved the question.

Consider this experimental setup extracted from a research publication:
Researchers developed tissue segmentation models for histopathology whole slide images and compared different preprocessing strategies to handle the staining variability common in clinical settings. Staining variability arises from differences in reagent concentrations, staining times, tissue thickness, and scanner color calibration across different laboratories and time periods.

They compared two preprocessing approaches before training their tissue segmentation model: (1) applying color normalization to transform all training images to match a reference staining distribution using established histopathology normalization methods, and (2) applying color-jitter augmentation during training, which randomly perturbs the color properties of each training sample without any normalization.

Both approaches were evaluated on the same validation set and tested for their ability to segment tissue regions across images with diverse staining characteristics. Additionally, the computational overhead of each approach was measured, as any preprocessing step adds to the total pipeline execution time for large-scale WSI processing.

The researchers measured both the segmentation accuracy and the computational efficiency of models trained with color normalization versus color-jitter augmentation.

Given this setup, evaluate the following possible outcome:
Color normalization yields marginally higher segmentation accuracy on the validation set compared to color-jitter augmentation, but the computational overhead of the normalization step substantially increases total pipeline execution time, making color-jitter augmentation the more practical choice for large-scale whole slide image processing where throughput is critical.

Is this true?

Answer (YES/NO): NO